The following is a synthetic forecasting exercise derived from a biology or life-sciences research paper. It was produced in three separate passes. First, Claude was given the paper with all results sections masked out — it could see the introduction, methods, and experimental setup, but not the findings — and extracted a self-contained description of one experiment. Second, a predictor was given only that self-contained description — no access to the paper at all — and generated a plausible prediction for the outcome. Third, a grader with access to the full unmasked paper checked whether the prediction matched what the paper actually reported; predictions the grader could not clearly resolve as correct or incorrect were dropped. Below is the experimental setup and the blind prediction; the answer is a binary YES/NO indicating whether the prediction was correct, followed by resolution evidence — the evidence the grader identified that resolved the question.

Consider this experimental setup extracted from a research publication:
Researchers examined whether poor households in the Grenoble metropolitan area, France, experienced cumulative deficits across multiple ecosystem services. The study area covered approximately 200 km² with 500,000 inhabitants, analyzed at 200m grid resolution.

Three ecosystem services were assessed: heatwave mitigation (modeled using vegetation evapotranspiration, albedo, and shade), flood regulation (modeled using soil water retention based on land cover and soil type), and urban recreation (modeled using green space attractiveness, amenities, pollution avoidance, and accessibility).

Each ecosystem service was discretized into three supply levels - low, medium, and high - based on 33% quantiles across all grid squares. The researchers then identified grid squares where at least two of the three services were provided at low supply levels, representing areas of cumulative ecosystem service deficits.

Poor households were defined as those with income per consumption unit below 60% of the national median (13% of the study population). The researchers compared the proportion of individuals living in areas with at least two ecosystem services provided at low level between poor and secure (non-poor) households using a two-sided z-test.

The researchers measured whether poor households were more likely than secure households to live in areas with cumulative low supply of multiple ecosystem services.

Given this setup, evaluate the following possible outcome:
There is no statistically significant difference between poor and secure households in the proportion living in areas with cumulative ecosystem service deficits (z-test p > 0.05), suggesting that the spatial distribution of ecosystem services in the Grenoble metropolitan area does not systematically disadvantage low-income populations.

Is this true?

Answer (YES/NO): NO